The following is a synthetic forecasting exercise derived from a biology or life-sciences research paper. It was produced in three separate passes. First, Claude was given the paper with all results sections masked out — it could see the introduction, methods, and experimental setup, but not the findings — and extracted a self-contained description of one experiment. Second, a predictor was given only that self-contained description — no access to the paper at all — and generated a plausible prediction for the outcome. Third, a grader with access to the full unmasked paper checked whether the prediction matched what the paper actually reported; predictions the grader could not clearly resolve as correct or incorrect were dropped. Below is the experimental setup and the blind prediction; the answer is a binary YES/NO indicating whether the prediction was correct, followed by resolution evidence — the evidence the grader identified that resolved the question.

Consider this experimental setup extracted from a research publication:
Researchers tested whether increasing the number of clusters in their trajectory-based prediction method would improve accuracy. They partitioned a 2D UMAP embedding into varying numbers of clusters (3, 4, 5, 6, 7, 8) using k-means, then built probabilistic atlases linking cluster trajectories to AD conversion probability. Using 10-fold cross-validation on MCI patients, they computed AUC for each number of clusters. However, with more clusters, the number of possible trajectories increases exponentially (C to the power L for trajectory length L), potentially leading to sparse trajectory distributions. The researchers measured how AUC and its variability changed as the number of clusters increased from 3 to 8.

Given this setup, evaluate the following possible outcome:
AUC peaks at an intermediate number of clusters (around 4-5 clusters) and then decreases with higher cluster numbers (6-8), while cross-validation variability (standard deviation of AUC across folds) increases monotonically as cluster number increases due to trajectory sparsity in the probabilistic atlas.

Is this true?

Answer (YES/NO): NO